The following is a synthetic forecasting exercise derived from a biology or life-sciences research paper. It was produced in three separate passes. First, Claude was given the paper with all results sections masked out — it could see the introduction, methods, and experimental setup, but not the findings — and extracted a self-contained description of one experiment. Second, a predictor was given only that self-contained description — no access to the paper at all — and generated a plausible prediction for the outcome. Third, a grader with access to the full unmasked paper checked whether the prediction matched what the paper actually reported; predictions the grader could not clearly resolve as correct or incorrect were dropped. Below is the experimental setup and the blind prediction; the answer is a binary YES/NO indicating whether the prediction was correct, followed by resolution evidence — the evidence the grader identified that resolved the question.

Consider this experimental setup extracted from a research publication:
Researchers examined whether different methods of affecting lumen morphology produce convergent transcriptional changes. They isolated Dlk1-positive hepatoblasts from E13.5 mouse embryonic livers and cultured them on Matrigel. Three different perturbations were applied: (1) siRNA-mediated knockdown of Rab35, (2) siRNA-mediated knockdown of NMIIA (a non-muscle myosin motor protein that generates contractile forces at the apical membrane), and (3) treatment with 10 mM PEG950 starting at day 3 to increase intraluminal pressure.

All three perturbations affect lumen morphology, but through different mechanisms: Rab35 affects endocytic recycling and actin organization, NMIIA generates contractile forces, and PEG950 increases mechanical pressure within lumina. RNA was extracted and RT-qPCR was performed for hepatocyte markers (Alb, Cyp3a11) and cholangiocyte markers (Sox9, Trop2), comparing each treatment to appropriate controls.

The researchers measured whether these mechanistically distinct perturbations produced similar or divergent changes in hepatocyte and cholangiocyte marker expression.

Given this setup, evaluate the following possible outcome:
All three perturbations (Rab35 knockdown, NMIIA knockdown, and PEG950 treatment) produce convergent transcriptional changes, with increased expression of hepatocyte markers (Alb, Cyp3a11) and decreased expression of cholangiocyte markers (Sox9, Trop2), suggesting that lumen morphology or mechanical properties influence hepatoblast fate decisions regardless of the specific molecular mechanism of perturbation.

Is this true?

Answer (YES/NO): NO